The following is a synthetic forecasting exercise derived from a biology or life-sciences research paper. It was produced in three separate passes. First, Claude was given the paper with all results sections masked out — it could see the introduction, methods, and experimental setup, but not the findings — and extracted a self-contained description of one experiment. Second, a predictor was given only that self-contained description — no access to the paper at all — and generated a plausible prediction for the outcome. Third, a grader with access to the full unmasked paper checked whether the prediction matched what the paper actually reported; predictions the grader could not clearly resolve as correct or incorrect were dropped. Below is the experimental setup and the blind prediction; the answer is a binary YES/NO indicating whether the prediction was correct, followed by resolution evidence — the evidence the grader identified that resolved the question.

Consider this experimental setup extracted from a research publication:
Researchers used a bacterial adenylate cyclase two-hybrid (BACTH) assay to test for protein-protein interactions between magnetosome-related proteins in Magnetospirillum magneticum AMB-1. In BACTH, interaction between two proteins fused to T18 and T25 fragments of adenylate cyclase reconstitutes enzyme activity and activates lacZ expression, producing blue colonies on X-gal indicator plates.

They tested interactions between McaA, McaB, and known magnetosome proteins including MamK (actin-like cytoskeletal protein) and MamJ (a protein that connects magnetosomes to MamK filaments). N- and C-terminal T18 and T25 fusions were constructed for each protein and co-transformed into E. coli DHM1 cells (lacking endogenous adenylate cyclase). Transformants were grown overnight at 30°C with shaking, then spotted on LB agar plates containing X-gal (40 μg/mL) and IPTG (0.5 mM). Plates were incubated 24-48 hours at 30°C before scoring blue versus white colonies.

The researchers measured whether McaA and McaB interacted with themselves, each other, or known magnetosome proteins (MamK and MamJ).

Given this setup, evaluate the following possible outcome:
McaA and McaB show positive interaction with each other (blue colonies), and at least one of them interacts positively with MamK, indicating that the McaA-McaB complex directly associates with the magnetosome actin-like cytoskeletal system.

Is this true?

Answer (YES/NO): NO